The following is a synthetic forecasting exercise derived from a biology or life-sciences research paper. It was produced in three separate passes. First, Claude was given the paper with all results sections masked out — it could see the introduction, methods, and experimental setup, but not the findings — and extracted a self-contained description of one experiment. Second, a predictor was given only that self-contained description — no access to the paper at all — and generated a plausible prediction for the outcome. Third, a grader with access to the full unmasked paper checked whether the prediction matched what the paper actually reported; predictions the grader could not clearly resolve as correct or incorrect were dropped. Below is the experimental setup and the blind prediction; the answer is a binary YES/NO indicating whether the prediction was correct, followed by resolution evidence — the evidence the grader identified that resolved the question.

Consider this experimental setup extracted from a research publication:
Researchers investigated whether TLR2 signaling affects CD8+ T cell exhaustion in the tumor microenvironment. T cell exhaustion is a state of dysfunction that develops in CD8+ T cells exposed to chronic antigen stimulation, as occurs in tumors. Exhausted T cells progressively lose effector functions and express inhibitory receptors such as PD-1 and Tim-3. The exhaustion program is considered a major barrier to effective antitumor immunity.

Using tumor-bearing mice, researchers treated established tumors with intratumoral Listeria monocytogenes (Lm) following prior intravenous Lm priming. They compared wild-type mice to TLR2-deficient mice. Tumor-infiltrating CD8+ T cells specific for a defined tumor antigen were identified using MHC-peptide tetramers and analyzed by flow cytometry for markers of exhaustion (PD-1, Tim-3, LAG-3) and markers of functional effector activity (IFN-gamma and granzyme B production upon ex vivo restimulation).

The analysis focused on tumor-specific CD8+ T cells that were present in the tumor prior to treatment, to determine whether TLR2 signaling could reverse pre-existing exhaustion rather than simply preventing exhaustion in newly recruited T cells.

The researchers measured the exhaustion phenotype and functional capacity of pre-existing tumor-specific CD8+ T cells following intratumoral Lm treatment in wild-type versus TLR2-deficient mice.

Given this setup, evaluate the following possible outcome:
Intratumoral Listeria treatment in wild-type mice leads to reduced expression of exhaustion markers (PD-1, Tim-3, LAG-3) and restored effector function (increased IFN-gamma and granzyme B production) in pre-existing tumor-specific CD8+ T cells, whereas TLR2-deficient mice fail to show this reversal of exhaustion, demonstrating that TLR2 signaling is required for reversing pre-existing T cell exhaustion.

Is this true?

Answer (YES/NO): NO